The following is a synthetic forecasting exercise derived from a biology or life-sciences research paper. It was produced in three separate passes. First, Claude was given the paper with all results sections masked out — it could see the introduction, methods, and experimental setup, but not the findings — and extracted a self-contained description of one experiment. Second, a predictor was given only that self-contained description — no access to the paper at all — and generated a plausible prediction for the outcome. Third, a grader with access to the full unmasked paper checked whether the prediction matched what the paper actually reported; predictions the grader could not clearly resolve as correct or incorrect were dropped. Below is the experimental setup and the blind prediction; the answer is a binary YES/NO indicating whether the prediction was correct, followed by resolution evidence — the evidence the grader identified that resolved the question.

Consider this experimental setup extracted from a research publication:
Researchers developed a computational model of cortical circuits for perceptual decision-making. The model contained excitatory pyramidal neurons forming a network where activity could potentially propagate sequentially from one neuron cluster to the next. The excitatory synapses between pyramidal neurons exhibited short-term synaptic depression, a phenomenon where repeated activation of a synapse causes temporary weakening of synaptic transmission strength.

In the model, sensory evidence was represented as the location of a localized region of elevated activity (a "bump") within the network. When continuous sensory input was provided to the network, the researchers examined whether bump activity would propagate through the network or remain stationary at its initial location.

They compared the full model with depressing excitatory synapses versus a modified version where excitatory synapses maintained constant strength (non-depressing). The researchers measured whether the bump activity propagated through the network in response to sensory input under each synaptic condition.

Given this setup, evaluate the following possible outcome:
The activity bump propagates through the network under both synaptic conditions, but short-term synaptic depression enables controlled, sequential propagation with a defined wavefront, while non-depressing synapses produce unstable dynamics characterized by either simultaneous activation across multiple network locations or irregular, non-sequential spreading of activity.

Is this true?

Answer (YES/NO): NO